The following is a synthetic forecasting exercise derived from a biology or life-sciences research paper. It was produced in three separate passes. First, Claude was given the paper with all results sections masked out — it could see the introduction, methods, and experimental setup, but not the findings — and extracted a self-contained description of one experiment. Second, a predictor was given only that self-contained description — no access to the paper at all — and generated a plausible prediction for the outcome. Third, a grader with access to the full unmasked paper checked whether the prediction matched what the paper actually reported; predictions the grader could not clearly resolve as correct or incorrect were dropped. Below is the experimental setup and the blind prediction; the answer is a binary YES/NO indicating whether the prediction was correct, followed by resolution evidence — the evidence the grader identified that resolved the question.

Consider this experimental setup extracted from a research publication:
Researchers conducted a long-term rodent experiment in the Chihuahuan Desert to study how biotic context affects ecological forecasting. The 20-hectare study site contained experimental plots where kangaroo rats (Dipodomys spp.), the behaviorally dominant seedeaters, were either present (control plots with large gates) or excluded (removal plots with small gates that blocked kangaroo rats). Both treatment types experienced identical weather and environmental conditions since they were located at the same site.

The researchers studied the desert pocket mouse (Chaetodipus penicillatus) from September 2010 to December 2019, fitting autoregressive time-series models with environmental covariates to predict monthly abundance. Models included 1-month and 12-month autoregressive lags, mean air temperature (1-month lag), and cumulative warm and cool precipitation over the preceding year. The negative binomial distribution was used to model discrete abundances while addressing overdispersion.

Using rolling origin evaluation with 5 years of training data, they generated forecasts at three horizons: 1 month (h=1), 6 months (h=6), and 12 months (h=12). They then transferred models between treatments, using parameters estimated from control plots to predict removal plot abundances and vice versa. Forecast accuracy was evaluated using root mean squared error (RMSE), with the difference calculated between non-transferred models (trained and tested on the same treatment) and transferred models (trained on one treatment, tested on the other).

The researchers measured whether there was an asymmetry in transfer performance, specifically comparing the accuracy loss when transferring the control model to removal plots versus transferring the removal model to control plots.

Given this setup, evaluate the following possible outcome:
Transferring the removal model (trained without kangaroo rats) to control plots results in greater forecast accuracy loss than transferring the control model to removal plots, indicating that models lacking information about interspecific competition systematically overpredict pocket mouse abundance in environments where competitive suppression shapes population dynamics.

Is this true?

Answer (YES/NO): NO